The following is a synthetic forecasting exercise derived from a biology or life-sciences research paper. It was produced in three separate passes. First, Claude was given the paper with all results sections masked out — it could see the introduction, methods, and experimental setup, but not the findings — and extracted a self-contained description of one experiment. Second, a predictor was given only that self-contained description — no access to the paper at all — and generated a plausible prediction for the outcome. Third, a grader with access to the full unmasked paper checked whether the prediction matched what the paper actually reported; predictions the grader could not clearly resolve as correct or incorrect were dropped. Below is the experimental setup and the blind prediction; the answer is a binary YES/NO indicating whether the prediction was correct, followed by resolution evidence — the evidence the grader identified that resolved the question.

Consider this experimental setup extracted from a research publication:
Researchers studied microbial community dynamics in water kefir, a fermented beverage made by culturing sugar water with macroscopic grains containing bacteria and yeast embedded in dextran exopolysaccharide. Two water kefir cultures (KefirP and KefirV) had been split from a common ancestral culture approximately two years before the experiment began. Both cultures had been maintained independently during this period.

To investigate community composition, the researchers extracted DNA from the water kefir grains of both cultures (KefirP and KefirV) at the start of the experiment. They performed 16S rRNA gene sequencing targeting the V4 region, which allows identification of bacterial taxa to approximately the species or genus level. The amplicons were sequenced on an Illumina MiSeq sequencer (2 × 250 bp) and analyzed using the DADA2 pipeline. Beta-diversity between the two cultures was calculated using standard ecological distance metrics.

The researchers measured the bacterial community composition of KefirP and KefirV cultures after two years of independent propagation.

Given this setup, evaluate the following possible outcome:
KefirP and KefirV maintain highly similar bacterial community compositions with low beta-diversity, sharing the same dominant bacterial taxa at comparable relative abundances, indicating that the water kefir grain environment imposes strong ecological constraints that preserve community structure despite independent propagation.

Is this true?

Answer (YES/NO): NO